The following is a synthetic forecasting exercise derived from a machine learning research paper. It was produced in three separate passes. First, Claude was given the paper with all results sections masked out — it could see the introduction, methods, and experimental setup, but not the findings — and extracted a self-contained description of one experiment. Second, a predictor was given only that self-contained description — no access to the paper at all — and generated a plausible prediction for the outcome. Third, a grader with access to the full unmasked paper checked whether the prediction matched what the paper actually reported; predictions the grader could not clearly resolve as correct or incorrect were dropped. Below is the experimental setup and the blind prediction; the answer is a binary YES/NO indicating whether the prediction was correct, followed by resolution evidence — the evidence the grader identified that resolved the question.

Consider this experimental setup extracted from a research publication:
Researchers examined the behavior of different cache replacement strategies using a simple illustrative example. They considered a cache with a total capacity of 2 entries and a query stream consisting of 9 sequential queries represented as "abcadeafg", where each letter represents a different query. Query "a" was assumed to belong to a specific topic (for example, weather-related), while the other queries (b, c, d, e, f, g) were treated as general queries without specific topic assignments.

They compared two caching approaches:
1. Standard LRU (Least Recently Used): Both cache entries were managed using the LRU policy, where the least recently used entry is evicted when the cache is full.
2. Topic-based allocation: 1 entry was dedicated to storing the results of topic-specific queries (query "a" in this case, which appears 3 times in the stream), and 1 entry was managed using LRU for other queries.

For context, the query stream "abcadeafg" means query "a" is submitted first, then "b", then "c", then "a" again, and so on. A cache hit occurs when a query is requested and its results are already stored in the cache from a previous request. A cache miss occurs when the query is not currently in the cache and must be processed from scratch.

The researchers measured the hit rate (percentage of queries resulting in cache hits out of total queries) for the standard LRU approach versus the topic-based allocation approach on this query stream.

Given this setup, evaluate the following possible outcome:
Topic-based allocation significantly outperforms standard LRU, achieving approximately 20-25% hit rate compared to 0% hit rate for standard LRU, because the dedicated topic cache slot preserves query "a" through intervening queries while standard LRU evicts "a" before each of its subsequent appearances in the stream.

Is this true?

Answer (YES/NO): YES